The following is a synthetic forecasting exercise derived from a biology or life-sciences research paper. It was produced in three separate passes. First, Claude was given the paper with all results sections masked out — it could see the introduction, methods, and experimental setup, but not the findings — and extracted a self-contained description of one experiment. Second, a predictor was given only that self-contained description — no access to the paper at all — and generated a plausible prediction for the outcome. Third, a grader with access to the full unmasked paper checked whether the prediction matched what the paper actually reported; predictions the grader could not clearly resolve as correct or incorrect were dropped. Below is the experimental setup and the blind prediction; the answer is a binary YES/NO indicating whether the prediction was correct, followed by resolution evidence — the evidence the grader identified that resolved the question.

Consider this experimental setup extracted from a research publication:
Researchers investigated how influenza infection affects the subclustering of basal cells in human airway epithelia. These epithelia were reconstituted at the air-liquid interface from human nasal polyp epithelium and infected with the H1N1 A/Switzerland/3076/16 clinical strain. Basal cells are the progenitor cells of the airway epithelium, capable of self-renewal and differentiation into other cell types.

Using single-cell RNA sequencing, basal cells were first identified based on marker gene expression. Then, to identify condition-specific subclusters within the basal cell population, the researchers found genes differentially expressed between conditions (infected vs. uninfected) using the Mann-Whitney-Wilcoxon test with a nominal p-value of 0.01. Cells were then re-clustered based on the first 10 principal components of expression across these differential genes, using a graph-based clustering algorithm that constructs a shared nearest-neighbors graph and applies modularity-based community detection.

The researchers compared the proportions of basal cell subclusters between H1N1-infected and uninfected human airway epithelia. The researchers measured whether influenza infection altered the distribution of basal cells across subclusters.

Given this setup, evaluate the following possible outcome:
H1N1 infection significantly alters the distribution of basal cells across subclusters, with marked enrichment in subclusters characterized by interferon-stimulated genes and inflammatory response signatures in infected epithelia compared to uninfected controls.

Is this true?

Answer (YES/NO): YES